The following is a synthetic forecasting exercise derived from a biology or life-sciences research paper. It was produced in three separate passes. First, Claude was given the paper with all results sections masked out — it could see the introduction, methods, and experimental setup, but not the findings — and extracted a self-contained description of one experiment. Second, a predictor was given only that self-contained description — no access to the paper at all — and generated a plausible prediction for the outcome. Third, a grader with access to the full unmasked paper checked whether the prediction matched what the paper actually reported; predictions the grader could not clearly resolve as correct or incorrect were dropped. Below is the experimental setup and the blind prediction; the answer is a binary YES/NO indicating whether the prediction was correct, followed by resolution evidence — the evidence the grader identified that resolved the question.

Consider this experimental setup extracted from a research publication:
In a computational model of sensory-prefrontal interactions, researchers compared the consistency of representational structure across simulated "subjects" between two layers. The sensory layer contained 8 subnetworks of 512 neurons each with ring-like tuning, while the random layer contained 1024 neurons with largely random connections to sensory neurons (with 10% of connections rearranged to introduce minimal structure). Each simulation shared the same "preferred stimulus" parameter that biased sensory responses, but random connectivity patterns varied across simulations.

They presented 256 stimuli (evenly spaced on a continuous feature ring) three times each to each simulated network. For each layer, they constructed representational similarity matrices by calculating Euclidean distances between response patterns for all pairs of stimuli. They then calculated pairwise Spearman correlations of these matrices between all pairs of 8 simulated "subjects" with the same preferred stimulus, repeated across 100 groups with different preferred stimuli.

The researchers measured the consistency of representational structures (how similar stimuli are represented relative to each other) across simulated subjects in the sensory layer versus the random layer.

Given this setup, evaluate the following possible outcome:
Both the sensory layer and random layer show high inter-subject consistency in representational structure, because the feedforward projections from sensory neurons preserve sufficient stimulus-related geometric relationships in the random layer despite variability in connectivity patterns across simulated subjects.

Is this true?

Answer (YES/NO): NO